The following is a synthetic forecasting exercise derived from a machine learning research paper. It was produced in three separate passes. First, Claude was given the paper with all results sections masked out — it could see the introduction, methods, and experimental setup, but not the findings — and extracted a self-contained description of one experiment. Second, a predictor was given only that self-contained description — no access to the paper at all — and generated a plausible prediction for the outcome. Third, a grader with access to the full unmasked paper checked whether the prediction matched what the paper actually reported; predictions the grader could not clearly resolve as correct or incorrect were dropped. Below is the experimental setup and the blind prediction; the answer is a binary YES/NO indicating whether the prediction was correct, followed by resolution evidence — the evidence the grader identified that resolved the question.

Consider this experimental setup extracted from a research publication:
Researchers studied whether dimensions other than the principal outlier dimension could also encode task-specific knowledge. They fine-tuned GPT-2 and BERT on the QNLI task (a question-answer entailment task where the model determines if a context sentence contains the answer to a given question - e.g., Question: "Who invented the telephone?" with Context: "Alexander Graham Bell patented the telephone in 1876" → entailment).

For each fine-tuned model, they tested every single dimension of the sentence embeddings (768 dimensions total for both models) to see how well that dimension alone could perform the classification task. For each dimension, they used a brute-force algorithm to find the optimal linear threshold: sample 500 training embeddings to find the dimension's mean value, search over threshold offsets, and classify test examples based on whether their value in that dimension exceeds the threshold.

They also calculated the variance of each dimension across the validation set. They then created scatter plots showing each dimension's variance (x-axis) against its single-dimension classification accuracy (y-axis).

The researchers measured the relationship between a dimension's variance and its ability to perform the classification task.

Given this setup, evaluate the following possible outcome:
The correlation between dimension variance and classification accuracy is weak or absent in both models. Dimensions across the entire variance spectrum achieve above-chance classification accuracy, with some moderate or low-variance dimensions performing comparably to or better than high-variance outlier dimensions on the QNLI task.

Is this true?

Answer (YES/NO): NO